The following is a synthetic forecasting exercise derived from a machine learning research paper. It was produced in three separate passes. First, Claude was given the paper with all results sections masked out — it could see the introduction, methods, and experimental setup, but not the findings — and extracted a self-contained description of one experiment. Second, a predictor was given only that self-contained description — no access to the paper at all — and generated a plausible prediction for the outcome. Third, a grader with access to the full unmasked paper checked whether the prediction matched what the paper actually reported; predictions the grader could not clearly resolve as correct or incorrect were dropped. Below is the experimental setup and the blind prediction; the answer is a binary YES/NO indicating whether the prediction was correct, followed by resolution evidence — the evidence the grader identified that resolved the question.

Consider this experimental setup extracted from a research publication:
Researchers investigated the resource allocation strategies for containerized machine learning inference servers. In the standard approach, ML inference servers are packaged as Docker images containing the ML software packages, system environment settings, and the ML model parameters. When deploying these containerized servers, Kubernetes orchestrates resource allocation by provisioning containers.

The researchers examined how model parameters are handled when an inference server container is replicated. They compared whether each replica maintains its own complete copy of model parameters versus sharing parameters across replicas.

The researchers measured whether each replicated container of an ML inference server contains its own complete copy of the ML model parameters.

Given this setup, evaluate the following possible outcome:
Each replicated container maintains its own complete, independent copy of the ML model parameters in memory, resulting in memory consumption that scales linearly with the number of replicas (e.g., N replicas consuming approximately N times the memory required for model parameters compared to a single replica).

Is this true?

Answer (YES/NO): YES